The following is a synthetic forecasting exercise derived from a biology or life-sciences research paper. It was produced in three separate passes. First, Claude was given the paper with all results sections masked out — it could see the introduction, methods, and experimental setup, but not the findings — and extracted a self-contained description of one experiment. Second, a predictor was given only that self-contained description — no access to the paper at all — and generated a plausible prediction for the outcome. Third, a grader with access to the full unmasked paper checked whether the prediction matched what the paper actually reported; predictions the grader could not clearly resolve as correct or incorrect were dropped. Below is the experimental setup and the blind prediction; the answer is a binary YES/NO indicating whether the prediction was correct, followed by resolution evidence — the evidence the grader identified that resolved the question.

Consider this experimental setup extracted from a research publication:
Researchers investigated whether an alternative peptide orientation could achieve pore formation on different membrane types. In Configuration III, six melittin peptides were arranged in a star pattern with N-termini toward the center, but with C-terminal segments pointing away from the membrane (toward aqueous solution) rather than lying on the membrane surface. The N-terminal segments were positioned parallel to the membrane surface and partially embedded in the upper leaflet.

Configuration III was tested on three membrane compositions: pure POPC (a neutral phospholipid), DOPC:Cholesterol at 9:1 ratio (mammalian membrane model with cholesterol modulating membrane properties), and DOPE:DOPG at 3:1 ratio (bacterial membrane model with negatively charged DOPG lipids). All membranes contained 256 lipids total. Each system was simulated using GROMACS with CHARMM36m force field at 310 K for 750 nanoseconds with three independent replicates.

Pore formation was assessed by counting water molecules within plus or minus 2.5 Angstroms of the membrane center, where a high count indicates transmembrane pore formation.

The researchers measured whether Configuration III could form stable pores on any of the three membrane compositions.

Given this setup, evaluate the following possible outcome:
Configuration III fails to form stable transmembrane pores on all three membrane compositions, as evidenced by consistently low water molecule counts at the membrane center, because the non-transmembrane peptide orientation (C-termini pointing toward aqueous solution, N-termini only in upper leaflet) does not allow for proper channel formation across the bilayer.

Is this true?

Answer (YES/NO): YES